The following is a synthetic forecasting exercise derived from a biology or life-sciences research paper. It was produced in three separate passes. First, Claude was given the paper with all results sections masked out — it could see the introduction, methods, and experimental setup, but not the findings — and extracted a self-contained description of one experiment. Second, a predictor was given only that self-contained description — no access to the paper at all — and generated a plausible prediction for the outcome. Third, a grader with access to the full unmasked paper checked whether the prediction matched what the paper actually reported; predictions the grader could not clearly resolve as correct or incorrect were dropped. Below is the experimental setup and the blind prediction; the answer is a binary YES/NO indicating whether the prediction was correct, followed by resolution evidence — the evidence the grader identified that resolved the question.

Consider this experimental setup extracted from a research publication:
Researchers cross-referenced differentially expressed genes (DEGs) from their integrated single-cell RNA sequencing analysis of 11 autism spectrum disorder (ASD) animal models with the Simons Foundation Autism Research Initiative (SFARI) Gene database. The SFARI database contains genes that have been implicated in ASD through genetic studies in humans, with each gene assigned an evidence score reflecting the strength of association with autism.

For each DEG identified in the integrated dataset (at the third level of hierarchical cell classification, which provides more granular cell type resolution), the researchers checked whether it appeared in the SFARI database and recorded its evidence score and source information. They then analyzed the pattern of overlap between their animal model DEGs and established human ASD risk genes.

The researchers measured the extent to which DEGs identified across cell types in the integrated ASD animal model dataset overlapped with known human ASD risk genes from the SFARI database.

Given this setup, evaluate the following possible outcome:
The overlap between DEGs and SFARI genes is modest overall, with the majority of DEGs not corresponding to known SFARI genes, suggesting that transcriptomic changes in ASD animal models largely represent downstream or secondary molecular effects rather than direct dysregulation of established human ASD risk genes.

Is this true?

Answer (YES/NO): NO